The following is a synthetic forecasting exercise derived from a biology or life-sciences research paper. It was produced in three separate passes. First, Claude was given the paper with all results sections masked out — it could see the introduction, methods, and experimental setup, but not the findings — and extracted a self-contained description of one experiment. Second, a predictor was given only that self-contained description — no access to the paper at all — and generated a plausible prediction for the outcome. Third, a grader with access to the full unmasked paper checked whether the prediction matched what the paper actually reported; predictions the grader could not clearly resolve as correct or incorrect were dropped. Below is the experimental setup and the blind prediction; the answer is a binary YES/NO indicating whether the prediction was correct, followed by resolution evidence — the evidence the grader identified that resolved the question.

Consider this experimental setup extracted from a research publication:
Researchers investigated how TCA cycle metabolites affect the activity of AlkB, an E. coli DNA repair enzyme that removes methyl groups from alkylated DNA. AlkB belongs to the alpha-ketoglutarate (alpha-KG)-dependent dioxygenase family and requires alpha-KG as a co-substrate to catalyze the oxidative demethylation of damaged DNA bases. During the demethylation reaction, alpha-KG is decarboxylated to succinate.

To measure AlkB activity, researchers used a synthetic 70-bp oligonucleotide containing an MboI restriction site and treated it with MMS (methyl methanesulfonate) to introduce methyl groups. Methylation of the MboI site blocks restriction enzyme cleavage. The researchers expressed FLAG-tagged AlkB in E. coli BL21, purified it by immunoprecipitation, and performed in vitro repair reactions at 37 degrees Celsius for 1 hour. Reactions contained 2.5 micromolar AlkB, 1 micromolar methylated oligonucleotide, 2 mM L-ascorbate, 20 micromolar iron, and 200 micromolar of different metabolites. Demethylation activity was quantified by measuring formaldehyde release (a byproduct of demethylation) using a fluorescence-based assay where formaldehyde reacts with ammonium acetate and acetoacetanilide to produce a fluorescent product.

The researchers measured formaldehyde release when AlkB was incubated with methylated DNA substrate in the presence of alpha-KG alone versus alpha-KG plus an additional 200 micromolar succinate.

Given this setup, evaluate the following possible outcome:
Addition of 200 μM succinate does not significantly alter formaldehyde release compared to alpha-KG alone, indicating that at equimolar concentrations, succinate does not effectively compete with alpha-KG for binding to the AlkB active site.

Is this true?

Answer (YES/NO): NO